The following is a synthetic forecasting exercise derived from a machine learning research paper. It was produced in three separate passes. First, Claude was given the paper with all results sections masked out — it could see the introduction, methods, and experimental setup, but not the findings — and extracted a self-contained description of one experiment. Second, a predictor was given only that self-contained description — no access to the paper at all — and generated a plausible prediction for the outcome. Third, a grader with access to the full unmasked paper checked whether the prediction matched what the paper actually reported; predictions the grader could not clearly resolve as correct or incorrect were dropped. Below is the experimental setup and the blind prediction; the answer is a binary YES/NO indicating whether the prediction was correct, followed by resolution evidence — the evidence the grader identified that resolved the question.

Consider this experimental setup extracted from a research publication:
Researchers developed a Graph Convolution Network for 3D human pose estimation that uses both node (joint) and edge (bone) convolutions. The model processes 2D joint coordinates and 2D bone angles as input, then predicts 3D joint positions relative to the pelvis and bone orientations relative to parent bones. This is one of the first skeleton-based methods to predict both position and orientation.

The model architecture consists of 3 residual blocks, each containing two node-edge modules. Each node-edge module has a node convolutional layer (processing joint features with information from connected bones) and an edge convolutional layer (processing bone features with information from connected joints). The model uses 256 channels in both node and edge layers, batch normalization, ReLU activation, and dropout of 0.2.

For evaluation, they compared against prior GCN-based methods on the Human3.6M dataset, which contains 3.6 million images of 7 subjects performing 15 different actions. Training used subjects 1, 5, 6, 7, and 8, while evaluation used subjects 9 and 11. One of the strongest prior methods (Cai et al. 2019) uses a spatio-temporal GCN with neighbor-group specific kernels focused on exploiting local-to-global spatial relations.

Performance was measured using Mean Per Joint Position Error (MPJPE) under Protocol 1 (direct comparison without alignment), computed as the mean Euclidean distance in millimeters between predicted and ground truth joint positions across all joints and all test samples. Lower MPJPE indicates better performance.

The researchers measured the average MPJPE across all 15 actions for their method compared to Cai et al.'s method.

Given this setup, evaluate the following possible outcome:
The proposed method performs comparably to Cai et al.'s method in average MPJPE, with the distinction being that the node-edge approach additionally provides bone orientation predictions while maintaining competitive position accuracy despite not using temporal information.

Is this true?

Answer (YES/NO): YES